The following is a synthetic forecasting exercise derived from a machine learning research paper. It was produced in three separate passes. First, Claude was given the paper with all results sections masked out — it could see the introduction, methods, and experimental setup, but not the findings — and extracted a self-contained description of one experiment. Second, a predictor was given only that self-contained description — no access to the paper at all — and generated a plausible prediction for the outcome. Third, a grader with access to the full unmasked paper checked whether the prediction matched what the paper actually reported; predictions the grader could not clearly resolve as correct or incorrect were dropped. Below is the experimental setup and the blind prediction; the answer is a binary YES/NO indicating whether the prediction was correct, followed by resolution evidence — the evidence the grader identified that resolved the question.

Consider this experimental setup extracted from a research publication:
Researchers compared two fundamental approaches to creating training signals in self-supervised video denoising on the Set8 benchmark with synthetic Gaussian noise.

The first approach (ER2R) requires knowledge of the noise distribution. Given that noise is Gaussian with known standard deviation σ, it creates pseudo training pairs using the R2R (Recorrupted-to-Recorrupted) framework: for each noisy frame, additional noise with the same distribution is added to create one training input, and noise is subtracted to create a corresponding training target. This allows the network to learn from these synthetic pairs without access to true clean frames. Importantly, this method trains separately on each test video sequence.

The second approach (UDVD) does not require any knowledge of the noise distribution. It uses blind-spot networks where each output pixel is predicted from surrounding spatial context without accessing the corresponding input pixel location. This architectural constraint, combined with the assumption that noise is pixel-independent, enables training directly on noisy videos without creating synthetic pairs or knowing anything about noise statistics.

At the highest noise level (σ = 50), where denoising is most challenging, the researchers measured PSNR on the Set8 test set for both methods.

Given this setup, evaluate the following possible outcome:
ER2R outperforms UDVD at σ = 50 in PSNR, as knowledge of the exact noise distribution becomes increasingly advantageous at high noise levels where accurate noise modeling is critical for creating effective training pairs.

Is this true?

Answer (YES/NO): YES